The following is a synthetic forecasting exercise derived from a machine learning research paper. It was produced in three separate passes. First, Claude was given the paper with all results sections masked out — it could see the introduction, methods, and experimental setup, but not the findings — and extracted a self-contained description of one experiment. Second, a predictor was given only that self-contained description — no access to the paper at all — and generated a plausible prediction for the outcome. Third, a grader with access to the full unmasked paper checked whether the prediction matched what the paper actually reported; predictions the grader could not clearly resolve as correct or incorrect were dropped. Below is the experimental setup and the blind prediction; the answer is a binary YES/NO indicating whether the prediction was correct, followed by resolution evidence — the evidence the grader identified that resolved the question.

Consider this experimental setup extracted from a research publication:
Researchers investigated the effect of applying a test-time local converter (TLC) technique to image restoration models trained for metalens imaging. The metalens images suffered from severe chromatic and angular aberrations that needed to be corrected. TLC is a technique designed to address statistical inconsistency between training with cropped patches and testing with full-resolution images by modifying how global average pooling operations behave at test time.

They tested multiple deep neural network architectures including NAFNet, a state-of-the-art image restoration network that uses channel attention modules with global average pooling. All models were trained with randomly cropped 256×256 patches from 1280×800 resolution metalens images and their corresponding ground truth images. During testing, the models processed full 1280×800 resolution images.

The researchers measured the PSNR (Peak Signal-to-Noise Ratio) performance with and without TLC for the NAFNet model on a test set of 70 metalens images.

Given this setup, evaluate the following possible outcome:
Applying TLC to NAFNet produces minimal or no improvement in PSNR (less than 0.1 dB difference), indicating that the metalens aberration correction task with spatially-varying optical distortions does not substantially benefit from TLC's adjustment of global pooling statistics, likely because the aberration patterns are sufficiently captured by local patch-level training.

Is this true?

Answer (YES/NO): NO